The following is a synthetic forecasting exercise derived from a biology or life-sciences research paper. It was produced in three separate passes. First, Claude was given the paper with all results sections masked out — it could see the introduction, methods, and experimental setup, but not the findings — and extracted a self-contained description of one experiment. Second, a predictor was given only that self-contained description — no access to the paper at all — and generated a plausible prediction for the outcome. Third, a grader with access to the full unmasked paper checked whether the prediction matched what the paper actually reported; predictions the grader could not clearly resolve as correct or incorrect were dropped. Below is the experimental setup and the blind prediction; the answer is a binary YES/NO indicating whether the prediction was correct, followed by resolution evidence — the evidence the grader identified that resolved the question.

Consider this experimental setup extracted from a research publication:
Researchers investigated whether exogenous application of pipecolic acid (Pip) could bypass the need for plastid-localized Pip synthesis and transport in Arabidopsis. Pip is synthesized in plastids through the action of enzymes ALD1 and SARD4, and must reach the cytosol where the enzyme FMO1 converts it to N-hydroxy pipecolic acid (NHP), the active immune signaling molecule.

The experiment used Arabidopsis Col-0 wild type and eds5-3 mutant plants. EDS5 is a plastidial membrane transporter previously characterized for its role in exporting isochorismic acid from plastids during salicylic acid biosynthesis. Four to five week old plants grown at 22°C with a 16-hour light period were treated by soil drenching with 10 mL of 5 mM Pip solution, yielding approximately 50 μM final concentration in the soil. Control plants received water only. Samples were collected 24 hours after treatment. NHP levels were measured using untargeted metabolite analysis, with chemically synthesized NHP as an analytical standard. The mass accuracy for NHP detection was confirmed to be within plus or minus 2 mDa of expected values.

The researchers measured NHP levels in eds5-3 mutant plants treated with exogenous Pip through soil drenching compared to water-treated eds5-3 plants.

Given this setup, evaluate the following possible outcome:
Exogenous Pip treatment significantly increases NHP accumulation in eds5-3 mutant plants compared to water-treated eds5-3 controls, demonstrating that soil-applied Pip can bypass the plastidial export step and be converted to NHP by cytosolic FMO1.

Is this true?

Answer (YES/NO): YES